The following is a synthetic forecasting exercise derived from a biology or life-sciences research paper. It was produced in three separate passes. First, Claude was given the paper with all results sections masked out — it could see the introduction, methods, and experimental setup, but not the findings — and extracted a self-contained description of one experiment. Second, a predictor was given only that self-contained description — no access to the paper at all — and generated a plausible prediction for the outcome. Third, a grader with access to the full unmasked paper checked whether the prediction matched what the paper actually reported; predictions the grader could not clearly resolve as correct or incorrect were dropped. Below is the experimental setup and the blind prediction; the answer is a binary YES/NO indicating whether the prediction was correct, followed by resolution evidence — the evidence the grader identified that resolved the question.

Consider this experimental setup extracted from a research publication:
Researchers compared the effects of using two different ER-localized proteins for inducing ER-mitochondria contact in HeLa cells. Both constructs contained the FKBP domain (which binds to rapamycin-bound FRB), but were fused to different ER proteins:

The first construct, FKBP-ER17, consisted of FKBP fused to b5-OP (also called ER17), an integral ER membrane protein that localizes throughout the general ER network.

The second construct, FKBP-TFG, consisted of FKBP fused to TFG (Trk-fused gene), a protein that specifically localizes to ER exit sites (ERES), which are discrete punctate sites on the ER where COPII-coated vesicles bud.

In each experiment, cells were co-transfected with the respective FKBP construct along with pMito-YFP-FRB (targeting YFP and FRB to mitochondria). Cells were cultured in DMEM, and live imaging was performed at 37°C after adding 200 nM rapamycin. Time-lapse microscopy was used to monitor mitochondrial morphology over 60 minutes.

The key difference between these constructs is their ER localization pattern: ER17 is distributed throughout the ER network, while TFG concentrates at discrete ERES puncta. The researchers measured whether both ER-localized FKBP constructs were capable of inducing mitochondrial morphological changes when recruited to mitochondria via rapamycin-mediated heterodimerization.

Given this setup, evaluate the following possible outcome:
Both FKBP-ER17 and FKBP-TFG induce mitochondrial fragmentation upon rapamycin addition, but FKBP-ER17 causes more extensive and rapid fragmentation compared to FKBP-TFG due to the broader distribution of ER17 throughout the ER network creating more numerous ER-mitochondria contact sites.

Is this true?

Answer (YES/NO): NO